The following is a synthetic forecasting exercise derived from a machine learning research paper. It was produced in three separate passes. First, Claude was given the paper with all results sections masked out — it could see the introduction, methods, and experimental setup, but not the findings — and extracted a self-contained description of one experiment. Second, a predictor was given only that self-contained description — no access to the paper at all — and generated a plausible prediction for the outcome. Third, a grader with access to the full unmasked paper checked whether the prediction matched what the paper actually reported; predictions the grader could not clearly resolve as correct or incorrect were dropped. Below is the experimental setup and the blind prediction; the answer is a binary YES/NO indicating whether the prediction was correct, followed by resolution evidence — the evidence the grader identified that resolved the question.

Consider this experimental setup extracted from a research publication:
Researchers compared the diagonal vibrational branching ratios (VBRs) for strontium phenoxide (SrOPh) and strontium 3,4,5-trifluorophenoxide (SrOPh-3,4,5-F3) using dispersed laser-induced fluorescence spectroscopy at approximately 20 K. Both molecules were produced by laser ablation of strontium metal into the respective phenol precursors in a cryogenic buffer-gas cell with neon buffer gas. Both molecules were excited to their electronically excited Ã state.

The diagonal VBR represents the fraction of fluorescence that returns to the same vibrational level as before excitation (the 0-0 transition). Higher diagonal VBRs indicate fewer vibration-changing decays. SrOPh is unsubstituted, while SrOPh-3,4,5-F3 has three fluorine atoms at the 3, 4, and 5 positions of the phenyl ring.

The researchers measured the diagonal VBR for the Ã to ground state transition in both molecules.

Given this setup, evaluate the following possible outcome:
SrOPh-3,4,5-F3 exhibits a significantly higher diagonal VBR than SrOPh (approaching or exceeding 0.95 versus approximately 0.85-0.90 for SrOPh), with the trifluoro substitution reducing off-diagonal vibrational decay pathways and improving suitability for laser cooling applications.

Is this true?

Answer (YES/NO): NO